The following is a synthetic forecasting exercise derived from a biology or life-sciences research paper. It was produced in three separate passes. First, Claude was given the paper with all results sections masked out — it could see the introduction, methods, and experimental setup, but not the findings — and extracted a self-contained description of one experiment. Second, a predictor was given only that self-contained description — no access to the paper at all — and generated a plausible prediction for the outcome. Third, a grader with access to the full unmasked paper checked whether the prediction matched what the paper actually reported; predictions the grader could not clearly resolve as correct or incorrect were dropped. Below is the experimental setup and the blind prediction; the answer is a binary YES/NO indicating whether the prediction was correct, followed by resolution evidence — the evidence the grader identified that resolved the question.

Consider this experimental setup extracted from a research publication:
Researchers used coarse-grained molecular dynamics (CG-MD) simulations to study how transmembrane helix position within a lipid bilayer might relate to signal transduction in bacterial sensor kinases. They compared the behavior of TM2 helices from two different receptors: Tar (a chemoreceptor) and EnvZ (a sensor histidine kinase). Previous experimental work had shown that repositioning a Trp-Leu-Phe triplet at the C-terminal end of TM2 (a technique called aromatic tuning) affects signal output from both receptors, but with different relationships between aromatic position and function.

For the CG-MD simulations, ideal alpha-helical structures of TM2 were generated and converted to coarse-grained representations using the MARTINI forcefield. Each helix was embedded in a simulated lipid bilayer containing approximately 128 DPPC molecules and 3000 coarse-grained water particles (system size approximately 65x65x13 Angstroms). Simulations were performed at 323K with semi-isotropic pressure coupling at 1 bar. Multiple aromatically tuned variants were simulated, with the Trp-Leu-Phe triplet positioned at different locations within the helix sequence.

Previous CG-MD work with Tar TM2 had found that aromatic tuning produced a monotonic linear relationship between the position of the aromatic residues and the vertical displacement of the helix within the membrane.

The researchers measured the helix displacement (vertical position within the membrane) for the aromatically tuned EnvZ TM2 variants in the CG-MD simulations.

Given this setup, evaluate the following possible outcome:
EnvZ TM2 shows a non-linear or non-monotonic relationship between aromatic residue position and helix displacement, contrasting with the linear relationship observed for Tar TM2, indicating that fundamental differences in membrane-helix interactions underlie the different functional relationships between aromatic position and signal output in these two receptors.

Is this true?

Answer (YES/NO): NO